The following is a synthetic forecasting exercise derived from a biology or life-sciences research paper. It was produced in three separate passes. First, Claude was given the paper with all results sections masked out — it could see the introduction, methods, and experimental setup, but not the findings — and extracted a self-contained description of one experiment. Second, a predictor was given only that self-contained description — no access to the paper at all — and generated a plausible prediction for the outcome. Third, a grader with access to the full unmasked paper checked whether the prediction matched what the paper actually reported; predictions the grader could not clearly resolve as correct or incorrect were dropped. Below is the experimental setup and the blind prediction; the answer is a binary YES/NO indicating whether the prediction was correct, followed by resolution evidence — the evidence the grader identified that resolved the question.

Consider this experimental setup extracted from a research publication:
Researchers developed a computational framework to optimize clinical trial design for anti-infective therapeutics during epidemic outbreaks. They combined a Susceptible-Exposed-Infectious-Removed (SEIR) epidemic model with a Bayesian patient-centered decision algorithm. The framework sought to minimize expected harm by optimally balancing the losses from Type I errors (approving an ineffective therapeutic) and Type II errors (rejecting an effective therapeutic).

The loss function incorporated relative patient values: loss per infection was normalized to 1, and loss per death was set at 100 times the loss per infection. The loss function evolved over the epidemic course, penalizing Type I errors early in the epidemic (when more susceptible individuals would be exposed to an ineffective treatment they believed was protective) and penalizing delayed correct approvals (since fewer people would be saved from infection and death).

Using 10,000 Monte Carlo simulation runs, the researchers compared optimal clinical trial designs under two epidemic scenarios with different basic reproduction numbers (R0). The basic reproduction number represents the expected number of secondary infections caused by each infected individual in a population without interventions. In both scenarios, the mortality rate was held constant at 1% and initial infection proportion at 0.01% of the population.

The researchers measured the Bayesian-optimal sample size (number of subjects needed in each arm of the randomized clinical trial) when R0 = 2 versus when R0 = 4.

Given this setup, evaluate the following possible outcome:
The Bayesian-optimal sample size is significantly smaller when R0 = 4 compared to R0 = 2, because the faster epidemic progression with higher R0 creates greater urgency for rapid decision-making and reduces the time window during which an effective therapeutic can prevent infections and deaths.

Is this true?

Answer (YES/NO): YES